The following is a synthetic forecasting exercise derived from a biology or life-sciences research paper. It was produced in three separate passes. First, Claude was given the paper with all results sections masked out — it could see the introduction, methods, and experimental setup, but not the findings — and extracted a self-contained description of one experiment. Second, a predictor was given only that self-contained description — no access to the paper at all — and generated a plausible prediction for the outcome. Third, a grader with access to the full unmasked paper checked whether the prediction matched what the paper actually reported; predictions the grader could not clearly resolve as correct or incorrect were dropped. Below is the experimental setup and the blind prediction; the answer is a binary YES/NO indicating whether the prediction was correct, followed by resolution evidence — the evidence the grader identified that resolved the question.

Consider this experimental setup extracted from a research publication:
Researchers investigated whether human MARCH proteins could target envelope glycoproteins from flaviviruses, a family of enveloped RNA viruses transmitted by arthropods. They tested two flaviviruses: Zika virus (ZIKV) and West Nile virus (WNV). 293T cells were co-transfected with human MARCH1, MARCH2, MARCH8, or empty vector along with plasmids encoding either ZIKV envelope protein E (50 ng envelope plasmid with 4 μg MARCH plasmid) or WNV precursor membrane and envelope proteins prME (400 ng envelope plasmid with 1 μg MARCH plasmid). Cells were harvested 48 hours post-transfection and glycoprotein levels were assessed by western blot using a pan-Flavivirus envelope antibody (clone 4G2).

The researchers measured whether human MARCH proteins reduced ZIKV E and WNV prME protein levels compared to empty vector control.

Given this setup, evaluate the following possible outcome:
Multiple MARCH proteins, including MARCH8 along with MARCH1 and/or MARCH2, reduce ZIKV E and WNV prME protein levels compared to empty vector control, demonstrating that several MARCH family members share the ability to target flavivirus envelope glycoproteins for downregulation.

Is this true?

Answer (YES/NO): NO